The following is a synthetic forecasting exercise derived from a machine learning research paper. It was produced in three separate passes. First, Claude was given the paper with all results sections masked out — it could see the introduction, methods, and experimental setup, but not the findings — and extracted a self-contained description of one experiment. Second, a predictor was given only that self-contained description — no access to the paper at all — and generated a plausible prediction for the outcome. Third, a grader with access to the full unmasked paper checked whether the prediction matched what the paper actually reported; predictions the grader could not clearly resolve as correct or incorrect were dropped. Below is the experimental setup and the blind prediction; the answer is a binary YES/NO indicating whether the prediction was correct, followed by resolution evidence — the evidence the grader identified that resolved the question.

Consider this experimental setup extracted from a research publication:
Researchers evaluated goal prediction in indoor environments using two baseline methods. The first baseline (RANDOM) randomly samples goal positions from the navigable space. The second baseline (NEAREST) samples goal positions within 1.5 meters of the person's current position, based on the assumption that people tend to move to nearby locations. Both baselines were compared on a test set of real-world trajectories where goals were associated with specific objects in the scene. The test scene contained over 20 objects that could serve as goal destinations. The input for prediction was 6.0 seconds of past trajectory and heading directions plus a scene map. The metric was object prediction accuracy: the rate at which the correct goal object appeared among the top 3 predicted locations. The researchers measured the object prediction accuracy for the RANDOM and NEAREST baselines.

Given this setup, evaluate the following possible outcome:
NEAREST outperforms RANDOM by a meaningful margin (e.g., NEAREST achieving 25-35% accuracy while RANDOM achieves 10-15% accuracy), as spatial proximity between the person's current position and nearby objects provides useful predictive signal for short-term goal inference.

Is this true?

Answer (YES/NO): NO